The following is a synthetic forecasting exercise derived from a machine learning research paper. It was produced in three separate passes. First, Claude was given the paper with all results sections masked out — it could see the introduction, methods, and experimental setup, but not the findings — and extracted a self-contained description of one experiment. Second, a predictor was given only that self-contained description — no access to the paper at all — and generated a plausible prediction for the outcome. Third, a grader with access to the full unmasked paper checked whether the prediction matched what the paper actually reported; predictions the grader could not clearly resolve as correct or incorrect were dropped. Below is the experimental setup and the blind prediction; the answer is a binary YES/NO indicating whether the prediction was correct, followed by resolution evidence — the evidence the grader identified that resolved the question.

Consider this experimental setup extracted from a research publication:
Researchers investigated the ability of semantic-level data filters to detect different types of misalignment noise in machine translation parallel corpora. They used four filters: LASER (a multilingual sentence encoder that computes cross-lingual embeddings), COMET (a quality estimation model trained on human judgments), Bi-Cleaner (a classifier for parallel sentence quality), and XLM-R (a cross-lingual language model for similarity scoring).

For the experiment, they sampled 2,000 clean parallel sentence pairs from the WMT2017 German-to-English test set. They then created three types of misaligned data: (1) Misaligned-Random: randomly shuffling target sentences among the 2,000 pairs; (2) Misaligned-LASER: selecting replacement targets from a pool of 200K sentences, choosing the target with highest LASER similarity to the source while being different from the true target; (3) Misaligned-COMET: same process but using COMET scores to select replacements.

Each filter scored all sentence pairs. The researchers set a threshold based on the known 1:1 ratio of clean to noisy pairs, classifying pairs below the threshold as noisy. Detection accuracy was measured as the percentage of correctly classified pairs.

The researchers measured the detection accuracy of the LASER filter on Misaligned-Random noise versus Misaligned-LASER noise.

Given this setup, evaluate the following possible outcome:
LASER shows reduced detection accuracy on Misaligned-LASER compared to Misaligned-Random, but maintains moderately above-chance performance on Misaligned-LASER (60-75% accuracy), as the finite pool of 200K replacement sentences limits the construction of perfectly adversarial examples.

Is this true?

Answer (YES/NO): NO